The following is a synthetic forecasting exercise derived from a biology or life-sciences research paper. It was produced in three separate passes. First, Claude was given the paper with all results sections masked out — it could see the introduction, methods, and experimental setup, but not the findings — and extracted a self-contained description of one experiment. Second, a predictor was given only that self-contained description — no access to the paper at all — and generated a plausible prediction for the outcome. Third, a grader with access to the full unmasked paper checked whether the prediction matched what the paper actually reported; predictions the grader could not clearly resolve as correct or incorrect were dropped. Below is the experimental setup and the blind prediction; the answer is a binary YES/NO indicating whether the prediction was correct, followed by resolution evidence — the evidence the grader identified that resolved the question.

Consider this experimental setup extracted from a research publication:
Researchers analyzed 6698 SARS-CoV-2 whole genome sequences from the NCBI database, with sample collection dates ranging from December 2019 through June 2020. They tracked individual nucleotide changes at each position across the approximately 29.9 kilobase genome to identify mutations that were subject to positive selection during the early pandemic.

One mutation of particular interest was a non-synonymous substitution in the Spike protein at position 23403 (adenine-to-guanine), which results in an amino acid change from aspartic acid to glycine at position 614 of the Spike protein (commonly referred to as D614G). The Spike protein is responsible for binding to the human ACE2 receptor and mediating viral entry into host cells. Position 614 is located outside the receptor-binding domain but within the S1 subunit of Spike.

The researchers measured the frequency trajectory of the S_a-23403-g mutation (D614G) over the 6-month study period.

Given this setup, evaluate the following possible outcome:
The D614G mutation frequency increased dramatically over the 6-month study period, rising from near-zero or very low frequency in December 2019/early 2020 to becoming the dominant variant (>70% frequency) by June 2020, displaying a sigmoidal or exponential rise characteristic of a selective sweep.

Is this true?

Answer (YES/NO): YES